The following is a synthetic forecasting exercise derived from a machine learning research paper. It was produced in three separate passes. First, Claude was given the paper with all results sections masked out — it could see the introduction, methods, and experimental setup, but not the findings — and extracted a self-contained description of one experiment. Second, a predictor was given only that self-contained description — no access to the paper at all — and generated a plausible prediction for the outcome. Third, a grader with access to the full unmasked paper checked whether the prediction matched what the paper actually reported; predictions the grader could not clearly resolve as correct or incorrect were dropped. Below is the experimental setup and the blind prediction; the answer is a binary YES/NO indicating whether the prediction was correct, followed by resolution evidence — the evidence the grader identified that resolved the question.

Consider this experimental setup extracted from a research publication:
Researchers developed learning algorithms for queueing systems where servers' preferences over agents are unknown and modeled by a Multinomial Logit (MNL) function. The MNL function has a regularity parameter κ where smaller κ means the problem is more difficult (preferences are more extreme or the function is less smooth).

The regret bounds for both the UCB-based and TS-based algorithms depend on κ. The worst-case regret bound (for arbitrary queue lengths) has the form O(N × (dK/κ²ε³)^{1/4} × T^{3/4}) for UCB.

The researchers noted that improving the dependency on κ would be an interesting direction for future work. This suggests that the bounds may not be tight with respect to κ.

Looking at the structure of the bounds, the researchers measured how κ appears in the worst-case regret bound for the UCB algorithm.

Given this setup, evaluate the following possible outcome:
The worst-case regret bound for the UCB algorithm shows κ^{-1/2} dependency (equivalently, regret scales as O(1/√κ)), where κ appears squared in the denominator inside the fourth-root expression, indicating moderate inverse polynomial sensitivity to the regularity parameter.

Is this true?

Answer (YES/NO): YES